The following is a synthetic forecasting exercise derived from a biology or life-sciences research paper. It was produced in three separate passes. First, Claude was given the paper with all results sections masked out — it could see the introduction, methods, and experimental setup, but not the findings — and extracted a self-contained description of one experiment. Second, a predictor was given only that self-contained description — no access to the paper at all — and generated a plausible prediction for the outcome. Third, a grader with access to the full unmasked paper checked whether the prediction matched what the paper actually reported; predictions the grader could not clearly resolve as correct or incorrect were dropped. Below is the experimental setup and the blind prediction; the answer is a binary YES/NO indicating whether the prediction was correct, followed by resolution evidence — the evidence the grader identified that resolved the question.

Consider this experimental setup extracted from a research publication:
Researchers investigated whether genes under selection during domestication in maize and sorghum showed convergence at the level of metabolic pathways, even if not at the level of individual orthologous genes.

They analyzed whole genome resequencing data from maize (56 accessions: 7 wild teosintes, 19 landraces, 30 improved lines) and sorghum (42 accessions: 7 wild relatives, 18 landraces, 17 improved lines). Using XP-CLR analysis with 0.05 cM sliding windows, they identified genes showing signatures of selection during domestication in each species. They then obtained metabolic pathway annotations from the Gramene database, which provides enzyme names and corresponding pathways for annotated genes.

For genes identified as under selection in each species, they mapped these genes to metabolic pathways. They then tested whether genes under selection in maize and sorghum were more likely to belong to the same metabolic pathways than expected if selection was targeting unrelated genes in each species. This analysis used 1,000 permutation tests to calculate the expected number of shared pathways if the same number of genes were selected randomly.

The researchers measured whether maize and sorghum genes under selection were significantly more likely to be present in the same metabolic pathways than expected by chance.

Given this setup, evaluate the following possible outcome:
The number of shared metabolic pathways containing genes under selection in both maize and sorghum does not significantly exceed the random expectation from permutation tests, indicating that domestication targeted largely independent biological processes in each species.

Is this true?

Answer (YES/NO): YES